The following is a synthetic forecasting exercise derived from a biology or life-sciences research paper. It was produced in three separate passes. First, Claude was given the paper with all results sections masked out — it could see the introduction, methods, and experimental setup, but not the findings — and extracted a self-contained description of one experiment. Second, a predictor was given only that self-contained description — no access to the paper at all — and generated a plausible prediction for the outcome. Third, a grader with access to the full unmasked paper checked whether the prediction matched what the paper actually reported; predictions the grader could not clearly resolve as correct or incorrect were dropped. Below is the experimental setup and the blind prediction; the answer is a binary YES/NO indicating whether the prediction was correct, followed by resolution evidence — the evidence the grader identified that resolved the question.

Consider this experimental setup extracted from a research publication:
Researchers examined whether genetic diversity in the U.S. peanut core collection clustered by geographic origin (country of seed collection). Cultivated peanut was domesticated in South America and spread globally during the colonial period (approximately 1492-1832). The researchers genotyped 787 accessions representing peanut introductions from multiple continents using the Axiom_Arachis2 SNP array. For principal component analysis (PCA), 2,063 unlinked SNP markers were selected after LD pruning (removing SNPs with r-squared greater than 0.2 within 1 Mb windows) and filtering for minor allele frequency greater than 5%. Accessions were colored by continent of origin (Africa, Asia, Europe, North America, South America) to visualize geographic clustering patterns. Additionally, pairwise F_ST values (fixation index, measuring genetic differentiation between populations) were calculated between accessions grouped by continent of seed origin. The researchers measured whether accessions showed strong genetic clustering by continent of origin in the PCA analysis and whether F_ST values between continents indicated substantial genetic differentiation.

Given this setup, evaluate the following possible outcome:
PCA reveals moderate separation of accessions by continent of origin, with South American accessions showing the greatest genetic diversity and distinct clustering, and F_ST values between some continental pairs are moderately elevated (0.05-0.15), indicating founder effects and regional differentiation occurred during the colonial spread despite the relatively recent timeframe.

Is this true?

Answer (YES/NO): NO